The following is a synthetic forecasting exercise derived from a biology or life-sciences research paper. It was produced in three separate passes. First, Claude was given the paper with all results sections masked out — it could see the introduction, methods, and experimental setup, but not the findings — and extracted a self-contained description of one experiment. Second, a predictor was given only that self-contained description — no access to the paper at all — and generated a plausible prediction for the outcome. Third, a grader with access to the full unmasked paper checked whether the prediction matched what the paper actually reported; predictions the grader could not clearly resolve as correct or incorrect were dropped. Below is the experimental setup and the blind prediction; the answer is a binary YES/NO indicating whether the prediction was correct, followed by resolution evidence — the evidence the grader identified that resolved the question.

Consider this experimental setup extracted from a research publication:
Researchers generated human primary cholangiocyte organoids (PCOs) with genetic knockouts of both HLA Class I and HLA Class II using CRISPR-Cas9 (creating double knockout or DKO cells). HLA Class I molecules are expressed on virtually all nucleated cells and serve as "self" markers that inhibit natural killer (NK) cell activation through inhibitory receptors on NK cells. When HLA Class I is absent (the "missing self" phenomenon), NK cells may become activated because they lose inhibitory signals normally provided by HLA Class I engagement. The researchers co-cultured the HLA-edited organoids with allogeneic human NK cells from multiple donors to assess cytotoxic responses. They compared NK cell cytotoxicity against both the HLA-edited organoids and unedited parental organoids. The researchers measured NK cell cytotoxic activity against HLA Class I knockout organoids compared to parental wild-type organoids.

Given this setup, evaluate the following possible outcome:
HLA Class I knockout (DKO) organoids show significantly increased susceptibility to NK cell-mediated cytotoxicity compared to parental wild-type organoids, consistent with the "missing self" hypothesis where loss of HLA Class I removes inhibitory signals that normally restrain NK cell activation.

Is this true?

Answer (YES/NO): NO